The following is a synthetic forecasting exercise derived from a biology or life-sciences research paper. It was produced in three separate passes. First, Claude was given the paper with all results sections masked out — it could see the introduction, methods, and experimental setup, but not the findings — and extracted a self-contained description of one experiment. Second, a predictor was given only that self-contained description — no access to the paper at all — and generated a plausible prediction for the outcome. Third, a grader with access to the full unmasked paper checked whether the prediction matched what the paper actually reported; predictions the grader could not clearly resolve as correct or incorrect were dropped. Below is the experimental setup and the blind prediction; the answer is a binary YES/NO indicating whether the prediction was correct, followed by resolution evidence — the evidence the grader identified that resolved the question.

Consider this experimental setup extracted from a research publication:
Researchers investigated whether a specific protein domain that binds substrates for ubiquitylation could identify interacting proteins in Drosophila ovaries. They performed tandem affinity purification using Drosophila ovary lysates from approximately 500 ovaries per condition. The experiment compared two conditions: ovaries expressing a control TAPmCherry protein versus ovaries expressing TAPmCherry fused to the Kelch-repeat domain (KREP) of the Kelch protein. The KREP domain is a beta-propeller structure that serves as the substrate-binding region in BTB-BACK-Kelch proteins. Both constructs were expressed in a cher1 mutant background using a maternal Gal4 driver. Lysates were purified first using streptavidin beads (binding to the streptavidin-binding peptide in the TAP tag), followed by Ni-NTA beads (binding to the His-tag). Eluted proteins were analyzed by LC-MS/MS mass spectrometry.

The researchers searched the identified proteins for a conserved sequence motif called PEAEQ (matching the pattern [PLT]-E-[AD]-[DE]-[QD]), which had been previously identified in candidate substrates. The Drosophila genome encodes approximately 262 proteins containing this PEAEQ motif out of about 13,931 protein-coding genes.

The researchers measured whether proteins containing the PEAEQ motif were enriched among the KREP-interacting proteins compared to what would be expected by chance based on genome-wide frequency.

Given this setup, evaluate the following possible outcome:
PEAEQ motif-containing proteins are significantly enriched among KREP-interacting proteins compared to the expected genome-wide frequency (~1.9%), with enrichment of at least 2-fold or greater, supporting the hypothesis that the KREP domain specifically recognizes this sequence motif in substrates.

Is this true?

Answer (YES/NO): YES